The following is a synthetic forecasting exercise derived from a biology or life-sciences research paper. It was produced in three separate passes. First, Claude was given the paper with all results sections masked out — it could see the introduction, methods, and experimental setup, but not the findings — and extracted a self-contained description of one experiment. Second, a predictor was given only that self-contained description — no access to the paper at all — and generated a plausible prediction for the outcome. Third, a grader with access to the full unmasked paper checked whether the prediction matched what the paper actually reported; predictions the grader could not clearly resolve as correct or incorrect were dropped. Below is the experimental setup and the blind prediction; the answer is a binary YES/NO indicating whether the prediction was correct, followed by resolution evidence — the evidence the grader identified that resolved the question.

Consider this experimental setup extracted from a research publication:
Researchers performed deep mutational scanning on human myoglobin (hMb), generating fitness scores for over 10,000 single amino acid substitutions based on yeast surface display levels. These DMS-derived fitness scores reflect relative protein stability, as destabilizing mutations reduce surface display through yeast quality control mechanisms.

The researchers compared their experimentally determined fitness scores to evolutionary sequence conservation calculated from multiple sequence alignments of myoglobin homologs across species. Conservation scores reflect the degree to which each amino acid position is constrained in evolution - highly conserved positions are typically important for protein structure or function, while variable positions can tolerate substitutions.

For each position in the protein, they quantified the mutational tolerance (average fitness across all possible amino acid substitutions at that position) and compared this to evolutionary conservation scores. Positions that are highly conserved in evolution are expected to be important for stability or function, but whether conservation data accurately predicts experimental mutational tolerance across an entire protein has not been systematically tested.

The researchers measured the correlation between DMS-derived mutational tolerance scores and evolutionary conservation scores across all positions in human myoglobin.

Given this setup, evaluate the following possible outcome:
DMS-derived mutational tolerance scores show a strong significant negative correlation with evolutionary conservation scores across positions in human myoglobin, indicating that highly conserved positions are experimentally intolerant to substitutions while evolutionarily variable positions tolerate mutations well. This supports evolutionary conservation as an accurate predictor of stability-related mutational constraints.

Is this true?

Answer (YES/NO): YES